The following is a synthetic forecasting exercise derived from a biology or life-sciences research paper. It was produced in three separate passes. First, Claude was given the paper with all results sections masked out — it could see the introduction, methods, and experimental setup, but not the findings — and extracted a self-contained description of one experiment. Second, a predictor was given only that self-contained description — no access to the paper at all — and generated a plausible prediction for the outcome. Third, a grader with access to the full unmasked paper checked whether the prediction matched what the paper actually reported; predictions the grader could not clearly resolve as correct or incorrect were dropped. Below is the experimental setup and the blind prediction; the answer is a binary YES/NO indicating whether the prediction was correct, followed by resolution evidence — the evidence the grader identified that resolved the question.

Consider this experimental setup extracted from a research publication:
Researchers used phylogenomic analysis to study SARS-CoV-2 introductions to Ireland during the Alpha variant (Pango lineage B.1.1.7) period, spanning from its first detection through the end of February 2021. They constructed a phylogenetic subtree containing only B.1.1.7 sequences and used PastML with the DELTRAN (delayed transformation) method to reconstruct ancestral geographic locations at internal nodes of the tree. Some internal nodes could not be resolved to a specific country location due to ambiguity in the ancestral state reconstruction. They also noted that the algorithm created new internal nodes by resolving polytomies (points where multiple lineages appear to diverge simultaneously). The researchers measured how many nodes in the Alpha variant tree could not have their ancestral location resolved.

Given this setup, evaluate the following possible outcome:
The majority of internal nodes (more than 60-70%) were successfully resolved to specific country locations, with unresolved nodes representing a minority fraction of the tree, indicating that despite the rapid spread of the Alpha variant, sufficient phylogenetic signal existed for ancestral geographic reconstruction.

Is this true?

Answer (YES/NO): YES